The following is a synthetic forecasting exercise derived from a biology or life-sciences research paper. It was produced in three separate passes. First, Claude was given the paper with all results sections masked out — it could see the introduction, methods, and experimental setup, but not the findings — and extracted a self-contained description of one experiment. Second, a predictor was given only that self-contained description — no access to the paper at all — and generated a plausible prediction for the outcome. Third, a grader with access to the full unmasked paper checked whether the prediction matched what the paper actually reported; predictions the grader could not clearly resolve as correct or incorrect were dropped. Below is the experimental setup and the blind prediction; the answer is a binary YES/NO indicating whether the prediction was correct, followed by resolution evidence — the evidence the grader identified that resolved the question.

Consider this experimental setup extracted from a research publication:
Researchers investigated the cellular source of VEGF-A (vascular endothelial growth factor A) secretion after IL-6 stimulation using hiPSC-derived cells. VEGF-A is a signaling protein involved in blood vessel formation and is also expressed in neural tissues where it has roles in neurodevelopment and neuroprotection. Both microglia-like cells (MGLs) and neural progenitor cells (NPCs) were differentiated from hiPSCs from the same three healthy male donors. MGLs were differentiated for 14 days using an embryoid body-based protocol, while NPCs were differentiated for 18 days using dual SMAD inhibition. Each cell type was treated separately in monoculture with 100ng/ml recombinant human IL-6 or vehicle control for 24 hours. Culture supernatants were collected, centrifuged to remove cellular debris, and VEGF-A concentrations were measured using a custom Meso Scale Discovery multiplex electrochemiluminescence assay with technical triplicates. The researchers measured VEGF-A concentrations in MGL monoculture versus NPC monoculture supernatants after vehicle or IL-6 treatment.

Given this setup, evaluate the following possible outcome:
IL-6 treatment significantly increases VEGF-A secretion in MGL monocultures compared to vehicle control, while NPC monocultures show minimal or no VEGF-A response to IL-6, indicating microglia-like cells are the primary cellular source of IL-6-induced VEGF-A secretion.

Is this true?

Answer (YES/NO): NO